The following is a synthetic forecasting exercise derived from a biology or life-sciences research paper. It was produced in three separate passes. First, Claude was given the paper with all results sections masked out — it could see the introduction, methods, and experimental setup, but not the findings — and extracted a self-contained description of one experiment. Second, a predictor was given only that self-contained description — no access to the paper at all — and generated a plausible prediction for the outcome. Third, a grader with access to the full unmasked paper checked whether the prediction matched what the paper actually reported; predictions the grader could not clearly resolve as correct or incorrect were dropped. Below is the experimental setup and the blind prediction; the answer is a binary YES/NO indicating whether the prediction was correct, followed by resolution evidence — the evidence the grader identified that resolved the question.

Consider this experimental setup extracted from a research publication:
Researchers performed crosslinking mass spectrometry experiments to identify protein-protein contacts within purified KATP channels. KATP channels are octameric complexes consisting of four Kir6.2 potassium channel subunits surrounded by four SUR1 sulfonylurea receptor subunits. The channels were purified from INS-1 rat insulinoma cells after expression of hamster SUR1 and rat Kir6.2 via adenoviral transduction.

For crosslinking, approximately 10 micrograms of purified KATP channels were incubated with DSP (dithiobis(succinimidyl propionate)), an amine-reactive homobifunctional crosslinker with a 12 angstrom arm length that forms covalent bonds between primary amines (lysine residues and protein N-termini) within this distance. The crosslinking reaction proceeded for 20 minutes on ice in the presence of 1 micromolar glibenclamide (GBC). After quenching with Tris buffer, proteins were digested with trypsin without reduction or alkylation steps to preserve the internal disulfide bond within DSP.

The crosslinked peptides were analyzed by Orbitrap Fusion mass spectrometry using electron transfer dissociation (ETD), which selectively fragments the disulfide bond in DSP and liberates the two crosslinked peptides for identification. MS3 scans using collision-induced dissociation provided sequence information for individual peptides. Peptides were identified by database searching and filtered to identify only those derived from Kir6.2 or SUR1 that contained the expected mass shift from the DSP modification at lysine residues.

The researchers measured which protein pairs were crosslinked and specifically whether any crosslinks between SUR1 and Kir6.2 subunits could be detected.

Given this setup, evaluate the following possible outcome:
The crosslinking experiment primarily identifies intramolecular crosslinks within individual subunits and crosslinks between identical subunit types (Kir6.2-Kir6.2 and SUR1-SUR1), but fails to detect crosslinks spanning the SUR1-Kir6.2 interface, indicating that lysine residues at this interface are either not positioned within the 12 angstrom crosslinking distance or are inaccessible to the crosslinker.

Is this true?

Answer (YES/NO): NO